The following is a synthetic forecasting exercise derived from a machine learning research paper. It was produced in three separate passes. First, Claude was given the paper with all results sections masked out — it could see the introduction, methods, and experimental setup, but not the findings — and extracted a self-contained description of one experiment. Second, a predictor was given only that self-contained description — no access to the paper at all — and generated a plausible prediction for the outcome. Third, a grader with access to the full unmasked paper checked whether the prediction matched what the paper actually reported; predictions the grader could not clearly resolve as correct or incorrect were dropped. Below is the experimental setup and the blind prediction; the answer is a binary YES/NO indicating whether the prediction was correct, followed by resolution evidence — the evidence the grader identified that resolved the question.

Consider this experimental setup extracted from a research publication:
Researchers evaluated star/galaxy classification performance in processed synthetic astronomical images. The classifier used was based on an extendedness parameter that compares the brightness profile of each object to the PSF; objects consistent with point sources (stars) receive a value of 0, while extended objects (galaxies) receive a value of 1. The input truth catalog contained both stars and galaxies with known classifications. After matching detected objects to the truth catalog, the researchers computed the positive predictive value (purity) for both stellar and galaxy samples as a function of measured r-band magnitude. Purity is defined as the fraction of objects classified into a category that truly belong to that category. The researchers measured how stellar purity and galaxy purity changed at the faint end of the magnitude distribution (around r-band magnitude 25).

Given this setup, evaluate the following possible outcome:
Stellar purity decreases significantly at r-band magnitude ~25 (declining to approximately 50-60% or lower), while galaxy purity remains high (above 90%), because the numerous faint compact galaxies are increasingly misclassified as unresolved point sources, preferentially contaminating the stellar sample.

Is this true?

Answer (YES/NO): YES